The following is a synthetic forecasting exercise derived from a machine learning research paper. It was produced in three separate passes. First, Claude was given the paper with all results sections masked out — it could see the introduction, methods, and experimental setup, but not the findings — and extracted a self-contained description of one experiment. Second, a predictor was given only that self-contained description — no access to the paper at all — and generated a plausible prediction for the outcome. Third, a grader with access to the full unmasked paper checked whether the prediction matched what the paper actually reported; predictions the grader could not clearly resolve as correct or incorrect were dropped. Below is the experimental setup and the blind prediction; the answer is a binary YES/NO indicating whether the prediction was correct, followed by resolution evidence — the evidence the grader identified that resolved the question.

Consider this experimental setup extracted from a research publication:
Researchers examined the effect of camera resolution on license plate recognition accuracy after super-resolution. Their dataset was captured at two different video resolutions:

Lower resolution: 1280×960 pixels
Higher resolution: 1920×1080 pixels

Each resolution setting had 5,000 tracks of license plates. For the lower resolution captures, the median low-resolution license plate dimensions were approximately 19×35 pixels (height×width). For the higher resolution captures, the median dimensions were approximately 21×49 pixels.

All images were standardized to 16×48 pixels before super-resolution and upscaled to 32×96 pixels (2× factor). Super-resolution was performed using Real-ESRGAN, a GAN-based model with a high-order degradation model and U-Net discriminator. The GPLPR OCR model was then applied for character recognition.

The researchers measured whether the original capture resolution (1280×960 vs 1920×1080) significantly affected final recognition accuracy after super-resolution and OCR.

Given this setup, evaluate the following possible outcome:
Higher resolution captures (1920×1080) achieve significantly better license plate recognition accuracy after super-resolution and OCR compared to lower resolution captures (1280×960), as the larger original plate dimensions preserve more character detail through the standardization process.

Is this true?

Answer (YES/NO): YES